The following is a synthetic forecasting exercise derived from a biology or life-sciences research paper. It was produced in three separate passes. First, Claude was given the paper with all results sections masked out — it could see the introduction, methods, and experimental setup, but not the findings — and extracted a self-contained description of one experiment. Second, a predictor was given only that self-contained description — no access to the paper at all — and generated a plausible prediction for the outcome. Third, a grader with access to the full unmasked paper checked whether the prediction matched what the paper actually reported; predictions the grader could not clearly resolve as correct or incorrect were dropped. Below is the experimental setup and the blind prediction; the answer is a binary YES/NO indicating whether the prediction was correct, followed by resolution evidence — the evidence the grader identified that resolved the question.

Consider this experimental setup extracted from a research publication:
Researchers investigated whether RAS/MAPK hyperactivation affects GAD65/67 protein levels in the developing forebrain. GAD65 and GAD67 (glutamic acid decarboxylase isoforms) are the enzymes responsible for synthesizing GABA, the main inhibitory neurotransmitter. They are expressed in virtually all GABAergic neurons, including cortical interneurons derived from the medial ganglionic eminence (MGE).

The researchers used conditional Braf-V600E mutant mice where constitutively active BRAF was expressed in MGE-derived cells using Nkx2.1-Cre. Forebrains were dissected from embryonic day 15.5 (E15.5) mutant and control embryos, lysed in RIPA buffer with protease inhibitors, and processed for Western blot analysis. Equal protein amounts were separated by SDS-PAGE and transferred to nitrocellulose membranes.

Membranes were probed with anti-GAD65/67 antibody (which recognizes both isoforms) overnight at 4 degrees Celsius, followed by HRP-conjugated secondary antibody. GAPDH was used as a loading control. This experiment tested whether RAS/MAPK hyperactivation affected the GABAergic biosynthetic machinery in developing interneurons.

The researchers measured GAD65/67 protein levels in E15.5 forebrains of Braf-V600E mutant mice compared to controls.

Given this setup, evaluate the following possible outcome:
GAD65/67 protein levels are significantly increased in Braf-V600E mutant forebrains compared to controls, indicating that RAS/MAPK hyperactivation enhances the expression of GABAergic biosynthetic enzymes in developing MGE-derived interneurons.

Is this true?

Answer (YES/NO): YES